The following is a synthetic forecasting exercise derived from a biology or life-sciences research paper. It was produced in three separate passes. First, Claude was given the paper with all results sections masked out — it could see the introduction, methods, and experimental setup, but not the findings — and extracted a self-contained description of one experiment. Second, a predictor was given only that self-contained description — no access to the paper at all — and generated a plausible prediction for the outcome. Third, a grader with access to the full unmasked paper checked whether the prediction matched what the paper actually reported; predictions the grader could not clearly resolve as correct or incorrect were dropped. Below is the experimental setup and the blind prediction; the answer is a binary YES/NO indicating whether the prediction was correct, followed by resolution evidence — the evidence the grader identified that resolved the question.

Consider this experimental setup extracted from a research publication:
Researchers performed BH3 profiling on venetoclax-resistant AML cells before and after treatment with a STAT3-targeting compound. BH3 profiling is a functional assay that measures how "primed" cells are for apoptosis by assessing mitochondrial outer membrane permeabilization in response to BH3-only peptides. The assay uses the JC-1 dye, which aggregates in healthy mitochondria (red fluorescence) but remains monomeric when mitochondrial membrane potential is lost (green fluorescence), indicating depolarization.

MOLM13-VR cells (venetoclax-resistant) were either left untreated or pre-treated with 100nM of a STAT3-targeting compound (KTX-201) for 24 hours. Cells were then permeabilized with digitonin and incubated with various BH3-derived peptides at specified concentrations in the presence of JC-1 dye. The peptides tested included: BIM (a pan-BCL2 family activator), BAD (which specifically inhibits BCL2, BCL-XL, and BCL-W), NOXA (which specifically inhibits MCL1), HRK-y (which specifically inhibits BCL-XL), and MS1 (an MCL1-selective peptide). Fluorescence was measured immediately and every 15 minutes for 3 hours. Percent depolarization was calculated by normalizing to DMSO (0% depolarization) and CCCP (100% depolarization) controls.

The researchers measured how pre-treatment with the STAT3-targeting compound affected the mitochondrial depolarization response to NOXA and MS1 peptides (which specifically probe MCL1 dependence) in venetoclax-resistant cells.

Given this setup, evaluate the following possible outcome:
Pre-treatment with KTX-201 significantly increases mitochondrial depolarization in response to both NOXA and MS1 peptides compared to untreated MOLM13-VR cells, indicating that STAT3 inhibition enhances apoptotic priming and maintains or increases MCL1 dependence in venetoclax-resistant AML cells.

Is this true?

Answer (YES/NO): NO